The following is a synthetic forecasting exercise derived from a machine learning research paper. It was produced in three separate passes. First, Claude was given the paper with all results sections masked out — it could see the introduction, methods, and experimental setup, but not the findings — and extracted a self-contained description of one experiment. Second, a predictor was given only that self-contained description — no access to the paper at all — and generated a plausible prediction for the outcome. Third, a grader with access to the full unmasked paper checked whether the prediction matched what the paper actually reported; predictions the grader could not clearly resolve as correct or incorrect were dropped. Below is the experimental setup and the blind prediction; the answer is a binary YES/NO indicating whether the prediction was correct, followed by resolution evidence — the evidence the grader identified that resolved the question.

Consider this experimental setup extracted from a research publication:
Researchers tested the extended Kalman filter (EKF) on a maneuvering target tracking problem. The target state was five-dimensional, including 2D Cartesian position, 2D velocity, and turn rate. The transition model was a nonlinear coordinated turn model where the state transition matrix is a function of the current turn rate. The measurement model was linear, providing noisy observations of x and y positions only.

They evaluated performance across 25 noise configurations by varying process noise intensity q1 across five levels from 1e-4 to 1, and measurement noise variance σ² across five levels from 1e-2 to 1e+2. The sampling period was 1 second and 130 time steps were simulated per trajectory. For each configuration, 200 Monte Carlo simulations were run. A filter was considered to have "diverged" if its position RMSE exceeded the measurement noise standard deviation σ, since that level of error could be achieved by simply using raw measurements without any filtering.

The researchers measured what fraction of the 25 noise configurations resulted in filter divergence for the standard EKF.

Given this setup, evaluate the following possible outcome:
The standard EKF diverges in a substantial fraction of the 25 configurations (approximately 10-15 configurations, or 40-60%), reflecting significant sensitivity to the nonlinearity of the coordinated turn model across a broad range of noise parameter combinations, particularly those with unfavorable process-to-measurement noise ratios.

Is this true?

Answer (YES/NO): NO